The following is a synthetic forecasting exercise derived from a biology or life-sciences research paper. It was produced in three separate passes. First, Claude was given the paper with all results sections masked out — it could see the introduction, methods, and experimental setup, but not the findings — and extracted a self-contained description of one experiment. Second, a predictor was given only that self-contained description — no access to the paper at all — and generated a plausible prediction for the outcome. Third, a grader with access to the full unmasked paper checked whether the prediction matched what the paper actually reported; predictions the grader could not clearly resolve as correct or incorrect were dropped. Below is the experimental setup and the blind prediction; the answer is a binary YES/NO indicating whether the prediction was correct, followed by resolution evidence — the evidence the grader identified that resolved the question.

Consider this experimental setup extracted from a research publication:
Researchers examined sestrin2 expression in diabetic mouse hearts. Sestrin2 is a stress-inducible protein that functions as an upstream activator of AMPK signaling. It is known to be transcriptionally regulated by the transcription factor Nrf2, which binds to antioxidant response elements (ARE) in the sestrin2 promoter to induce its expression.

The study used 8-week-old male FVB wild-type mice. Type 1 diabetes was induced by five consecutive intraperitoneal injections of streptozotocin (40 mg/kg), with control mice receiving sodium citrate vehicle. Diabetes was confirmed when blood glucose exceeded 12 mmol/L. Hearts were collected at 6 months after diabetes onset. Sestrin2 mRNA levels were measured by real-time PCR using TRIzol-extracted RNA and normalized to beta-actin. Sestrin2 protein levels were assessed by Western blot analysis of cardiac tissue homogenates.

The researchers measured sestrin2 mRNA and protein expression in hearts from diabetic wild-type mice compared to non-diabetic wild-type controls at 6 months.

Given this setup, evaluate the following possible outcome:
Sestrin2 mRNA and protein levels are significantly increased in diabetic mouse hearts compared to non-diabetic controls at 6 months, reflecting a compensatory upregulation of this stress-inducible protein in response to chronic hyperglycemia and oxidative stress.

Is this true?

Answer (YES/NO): NO